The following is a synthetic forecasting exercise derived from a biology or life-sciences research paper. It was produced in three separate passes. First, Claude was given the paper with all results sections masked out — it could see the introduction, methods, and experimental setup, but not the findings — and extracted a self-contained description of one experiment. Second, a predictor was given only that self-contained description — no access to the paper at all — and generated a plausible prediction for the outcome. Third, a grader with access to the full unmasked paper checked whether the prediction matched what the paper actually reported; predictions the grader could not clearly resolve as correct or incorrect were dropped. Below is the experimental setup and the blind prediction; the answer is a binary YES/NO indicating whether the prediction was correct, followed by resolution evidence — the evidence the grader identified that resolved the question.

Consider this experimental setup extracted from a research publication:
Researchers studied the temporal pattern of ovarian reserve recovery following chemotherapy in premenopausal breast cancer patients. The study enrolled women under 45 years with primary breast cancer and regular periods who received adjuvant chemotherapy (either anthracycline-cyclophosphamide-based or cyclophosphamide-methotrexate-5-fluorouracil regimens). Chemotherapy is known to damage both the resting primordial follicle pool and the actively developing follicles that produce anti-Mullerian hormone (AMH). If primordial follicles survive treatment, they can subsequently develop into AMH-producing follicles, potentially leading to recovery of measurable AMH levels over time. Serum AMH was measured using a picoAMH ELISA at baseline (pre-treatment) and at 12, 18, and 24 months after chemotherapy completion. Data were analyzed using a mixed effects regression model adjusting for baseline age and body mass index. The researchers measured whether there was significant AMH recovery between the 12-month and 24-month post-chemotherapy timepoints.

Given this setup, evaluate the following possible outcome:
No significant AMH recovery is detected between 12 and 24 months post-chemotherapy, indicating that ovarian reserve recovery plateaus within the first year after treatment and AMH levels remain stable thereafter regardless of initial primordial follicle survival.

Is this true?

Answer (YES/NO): YES